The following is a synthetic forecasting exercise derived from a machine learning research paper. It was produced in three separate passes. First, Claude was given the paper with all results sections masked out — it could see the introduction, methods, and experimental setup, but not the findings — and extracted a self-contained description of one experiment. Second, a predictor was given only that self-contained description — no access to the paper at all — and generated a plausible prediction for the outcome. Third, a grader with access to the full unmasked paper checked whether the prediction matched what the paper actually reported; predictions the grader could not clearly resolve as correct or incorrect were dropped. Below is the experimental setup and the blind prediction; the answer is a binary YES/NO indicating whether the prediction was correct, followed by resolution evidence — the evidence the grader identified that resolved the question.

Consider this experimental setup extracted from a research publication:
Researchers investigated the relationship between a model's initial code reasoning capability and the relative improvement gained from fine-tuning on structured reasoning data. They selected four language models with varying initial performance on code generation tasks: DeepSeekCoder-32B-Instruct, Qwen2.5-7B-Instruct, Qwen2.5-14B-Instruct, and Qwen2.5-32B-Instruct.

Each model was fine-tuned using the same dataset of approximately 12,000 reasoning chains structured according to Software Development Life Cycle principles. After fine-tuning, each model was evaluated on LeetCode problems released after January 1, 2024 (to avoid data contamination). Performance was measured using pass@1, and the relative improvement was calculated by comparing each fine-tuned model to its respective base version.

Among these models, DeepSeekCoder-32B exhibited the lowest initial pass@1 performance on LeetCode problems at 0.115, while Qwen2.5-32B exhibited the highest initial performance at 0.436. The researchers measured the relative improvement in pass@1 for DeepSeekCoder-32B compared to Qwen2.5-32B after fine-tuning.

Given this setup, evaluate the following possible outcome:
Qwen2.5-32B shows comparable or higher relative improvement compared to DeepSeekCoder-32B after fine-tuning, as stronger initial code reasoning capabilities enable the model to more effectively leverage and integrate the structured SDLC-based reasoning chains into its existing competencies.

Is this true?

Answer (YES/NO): NO